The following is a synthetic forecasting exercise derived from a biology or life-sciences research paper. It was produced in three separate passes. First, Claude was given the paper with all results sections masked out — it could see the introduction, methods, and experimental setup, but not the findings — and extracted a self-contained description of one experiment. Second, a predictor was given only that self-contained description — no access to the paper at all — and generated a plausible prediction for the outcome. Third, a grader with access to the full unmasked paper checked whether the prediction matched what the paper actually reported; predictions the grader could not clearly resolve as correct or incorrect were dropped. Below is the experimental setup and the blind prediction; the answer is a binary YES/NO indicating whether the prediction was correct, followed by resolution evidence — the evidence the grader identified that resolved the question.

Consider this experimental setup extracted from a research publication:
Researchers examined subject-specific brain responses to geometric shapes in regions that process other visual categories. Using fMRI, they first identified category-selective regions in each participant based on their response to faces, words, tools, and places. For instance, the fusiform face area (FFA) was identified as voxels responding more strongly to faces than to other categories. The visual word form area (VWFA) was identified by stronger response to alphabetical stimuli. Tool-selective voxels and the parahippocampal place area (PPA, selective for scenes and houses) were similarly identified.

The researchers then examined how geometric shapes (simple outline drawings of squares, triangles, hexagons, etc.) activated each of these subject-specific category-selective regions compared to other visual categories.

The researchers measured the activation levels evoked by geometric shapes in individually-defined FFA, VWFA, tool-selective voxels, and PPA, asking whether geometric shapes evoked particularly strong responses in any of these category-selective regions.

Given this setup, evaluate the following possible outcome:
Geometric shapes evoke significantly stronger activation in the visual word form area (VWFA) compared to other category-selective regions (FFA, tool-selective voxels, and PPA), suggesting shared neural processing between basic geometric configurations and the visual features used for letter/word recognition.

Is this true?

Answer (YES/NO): NO